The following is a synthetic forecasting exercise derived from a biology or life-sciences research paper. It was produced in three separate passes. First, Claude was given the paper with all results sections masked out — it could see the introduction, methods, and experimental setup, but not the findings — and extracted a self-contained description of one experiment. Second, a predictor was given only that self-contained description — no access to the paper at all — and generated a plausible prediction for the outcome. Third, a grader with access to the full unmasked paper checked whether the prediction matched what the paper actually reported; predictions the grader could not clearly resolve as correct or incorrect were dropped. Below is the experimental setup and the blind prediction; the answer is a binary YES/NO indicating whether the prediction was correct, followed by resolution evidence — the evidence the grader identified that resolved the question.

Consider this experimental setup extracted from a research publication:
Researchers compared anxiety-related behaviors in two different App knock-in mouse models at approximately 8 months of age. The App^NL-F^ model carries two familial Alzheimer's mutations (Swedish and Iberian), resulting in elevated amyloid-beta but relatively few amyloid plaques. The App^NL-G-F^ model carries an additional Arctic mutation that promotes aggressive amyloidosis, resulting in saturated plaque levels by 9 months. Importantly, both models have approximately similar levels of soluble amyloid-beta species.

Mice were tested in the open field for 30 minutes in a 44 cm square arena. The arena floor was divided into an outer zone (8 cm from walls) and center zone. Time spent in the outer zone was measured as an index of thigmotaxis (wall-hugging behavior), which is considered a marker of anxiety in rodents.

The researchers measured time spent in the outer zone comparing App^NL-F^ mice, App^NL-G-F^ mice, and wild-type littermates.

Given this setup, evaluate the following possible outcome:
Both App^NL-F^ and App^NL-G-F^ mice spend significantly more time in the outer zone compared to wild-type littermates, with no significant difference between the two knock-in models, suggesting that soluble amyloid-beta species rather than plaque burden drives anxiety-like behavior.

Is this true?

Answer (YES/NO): NO